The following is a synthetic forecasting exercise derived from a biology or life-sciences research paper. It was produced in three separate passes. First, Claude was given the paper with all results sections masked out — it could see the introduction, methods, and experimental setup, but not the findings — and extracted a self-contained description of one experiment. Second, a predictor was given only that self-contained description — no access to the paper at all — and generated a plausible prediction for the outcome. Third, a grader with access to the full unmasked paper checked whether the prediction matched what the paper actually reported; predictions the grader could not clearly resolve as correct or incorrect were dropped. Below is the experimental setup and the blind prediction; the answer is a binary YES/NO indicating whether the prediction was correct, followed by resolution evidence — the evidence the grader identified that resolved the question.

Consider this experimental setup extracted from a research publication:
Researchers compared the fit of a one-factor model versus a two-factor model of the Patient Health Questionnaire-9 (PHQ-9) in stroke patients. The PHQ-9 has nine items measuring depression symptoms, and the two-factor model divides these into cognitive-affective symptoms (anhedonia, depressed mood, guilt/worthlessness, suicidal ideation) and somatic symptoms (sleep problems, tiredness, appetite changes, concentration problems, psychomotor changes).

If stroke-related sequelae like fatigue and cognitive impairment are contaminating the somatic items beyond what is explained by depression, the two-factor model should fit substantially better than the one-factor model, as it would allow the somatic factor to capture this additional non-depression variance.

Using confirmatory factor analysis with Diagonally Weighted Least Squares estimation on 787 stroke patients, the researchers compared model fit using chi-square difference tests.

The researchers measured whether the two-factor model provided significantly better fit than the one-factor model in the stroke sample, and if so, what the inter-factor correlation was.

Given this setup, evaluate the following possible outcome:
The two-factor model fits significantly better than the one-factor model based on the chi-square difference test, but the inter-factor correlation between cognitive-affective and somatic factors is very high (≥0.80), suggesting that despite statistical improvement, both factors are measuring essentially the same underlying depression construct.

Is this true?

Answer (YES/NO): YES